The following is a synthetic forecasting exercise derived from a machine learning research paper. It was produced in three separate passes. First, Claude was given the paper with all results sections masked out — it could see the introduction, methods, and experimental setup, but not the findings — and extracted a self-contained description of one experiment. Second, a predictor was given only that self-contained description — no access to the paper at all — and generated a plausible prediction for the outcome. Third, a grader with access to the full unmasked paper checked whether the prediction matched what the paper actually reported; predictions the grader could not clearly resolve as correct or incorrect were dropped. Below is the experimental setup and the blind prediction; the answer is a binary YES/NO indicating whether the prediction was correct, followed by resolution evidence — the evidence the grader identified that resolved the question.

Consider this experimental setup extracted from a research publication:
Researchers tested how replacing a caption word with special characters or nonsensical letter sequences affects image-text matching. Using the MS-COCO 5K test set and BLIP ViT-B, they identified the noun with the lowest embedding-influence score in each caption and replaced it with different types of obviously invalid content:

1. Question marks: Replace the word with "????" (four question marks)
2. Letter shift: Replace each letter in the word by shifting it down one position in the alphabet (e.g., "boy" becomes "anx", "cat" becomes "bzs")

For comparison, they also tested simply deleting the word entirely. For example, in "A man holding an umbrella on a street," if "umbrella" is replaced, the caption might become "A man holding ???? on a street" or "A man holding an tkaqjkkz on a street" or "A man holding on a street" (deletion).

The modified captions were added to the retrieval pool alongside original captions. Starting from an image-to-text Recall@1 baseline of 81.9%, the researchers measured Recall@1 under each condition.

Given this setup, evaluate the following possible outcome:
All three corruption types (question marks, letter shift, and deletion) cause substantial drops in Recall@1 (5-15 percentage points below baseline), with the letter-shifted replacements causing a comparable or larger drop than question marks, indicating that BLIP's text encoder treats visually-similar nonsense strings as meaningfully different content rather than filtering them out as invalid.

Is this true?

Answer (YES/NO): NO